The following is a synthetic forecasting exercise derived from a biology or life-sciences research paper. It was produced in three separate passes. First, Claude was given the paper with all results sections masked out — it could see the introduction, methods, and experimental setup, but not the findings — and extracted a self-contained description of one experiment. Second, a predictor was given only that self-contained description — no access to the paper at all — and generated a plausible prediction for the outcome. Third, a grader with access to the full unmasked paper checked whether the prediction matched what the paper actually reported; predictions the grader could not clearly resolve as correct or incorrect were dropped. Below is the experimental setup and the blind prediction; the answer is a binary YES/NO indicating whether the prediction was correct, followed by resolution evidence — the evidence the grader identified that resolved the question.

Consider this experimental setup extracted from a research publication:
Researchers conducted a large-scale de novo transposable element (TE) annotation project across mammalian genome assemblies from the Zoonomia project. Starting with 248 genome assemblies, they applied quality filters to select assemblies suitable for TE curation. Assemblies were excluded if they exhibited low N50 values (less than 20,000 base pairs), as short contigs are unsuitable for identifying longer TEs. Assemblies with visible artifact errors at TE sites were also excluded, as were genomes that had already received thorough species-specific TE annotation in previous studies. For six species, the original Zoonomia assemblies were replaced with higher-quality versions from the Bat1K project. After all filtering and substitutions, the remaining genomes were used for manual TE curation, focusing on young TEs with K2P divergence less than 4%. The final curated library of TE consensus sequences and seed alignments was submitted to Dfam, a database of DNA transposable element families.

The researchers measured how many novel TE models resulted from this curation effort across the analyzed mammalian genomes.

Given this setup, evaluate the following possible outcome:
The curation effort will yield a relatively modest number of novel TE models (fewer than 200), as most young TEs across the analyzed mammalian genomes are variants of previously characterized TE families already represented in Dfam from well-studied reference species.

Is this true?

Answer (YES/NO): NO